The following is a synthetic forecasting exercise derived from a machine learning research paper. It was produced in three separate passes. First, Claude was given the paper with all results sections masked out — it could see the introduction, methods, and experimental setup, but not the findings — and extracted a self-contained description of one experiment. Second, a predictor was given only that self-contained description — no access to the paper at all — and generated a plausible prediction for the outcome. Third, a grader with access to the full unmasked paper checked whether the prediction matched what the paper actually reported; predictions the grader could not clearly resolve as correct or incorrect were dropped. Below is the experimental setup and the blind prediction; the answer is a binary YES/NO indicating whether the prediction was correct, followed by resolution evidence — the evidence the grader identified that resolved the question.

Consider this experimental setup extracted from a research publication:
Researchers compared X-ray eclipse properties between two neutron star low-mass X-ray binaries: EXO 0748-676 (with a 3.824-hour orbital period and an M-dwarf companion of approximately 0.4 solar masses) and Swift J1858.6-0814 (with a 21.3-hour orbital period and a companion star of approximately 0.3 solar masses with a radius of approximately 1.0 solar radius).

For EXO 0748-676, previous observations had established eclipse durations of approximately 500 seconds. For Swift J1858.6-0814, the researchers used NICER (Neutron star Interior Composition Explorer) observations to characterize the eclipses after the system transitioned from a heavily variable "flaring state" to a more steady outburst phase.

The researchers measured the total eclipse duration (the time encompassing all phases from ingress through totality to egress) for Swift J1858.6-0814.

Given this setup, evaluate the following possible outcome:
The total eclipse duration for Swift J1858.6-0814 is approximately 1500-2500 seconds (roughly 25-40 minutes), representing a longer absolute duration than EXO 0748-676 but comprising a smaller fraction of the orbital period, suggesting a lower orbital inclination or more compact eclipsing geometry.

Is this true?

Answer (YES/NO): NO